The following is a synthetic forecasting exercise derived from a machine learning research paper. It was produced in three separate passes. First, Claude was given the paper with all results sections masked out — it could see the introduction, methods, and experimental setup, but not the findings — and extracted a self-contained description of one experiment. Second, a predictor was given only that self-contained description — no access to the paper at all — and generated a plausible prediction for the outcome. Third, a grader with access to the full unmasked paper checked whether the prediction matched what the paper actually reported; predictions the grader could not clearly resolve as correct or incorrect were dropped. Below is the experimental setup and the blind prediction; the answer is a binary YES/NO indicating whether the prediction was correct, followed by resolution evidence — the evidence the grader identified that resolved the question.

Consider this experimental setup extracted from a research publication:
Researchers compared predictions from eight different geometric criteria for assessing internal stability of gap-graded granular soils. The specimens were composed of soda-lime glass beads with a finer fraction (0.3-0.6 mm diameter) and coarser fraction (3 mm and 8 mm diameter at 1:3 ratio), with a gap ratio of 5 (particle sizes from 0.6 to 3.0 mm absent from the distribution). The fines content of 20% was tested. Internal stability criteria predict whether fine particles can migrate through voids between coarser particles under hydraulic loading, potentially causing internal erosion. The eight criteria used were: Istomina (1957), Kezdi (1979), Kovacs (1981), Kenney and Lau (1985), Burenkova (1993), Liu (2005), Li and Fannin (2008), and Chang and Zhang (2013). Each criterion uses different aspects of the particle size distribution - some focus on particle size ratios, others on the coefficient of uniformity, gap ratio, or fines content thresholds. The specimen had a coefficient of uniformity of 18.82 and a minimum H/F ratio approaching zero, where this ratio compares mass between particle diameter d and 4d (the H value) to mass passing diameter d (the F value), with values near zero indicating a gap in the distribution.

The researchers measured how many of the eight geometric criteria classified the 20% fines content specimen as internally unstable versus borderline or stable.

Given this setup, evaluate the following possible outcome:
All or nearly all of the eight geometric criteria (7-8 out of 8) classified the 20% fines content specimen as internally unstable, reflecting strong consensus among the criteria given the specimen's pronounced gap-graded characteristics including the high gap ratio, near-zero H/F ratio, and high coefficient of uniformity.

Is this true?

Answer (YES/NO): NO